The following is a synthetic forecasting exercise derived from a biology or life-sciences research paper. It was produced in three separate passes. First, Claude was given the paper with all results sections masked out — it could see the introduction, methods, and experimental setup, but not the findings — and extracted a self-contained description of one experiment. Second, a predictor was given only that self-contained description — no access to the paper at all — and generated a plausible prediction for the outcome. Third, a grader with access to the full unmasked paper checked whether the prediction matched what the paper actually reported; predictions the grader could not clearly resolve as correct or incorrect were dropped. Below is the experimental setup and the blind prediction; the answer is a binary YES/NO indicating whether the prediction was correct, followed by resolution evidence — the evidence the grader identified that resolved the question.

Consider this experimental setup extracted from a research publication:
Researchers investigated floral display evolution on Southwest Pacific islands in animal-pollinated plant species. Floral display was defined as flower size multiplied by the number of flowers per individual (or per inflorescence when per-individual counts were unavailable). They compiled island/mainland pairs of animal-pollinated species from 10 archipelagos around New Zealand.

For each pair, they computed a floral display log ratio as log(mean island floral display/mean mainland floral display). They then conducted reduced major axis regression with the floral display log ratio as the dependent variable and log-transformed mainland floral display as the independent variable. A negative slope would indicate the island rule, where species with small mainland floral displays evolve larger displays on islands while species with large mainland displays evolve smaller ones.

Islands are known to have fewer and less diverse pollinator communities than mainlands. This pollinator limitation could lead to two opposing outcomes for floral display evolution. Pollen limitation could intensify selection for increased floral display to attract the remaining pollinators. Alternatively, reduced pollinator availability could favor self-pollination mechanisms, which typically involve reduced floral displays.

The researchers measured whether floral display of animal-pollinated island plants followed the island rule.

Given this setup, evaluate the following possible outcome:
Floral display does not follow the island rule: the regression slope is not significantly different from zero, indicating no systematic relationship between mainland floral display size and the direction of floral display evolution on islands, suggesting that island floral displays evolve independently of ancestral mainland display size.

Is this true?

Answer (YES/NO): YES